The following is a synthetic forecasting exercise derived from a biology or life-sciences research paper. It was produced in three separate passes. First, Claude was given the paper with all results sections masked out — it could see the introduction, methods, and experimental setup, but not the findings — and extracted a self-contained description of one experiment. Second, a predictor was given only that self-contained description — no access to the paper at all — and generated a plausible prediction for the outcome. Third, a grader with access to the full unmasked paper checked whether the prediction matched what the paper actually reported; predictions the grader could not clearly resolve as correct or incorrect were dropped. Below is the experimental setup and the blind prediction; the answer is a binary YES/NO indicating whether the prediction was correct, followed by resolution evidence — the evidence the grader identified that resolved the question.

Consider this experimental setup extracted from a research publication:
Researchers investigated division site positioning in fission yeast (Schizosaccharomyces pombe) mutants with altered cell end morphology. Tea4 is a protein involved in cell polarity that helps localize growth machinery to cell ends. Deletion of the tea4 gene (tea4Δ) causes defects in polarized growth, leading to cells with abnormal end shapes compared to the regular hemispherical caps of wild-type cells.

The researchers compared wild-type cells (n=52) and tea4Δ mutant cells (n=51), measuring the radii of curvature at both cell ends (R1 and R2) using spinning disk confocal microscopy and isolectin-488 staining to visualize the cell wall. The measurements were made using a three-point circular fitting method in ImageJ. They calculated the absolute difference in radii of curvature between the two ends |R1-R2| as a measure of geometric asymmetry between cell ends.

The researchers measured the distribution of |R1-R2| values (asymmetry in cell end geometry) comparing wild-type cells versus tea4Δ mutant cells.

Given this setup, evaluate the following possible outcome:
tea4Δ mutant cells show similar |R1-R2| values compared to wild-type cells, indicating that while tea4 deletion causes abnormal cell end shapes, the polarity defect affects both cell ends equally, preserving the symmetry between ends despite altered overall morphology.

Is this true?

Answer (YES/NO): NO